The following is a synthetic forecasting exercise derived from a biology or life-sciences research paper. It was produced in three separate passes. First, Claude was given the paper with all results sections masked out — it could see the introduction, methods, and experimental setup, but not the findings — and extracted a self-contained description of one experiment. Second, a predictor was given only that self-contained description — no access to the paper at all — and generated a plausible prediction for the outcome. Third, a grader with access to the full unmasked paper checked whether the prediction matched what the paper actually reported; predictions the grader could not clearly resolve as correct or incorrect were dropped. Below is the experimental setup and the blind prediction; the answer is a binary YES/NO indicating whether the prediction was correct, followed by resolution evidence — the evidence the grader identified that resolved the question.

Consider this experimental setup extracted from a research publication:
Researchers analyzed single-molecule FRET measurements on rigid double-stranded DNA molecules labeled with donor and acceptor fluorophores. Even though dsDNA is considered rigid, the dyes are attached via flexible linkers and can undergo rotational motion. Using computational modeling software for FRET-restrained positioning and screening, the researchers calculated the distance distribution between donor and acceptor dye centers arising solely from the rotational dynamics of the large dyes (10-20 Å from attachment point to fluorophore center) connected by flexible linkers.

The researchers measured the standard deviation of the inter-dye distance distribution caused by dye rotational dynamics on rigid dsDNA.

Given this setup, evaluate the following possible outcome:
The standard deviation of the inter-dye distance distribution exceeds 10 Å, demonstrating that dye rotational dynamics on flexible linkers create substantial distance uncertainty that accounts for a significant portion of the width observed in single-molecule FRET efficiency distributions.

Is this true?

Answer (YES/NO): NO